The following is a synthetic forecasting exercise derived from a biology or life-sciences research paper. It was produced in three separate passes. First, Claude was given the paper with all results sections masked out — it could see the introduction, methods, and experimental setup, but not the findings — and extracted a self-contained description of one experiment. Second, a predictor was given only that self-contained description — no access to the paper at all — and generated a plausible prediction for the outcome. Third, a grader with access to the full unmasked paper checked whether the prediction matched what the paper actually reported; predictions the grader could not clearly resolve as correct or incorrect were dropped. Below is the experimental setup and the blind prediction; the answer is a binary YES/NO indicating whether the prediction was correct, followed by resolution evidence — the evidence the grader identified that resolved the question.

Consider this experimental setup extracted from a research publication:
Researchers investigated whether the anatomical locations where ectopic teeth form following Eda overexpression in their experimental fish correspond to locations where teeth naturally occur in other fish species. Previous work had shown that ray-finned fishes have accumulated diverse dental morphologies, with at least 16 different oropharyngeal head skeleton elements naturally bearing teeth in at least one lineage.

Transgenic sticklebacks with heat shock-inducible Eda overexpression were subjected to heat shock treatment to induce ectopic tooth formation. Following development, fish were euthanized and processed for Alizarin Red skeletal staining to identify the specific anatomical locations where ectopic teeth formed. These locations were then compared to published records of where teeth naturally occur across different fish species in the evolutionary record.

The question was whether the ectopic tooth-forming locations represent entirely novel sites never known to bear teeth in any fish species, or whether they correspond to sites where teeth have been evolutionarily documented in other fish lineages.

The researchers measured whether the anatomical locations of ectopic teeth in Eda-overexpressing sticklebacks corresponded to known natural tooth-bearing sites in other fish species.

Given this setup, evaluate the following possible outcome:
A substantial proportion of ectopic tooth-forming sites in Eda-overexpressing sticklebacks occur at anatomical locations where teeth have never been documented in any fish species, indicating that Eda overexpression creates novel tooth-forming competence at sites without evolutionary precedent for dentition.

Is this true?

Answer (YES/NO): NO